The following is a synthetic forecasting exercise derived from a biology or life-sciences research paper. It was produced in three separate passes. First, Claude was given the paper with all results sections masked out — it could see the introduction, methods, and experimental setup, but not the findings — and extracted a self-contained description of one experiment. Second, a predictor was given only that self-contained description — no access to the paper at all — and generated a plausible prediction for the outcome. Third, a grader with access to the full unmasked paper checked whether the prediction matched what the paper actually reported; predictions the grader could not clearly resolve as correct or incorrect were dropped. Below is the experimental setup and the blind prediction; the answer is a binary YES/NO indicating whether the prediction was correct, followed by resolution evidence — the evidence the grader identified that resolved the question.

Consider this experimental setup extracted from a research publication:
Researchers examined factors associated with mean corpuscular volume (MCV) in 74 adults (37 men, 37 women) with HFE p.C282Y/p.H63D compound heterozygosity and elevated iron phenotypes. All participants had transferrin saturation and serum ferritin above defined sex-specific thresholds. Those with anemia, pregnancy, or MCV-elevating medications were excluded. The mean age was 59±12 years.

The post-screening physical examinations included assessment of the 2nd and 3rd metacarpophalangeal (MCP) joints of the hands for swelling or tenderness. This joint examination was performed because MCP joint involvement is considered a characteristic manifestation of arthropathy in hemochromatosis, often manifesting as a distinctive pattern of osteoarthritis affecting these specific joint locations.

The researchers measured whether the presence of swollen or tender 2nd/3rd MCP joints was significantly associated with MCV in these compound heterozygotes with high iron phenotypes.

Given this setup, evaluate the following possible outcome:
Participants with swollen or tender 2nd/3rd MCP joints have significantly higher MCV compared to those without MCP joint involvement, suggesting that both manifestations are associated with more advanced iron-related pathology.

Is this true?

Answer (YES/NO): NO